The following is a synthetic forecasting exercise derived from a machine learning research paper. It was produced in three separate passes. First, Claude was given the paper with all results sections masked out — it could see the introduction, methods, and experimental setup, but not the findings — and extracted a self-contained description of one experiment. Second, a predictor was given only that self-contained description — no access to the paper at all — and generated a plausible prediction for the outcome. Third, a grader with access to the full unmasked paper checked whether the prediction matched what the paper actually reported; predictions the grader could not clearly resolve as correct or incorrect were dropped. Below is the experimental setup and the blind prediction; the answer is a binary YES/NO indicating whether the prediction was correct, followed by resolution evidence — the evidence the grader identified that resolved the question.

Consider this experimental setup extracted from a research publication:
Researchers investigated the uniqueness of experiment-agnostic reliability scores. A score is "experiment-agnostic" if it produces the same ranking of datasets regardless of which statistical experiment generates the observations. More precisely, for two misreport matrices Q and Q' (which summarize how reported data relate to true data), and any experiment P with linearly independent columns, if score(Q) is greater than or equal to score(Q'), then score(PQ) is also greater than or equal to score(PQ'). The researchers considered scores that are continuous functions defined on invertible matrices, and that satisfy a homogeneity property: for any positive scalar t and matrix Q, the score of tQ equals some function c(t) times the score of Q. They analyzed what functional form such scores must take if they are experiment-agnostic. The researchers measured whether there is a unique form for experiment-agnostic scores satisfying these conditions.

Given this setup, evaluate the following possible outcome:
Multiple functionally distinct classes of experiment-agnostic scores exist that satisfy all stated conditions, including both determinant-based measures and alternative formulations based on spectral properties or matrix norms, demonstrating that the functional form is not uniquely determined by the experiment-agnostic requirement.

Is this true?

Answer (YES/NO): NO